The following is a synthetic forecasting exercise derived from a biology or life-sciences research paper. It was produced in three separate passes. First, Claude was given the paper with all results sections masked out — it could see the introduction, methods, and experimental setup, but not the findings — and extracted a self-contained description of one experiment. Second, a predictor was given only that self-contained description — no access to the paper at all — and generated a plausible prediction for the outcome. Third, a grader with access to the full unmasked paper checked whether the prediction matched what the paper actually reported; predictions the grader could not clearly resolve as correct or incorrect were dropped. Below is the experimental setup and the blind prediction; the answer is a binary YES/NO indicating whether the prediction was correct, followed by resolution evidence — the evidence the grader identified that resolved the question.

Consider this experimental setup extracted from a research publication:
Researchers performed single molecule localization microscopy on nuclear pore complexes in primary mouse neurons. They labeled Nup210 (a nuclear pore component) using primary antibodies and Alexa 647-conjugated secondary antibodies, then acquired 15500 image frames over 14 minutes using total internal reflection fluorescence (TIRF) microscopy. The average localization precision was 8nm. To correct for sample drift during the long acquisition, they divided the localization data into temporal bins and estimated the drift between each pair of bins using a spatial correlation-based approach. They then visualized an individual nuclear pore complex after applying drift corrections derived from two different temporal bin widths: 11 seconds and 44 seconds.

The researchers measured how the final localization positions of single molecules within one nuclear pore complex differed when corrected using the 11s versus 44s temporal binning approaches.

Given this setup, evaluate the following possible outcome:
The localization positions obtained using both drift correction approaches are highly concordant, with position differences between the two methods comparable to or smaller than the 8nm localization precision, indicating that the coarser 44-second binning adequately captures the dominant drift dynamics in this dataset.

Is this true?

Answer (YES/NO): NO